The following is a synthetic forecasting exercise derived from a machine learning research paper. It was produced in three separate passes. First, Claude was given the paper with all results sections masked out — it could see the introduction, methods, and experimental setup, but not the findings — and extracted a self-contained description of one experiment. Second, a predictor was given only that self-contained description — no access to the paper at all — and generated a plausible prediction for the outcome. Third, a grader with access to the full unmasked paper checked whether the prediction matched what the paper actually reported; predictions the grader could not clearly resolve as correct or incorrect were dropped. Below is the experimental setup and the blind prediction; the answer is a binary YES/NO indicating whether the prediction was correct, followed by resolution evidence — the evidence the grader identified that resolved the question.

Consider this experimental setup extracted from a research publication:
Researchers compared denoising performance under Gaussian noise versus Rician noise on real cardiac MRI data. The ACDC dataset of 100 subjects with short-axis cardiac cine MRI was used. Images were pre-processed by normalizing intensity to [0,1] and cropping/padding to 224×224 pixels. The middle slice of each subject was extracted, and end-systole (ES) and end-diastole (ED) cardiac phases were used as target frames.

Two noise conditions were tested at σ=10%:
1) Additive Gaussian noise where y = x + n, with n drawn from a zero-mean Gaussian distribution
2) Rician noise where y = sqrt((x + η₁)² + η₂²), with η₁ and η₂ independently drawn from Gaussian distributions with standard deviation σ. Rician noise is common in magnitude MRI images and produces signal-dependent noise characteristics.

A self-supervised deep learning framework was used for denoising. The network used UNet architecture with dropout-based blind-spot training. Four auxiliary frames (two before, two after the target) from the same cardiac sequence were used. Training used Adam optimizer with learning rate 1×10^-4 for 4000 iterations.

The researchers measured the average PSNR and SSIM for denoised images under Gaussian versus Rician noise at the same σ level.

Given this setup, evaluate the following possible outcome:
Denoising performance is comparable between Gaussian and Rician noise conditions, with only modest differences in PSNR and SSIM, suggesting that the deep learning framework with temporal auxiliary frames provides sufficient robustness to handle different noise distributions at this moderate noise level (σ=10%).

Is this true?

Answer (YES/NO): NO